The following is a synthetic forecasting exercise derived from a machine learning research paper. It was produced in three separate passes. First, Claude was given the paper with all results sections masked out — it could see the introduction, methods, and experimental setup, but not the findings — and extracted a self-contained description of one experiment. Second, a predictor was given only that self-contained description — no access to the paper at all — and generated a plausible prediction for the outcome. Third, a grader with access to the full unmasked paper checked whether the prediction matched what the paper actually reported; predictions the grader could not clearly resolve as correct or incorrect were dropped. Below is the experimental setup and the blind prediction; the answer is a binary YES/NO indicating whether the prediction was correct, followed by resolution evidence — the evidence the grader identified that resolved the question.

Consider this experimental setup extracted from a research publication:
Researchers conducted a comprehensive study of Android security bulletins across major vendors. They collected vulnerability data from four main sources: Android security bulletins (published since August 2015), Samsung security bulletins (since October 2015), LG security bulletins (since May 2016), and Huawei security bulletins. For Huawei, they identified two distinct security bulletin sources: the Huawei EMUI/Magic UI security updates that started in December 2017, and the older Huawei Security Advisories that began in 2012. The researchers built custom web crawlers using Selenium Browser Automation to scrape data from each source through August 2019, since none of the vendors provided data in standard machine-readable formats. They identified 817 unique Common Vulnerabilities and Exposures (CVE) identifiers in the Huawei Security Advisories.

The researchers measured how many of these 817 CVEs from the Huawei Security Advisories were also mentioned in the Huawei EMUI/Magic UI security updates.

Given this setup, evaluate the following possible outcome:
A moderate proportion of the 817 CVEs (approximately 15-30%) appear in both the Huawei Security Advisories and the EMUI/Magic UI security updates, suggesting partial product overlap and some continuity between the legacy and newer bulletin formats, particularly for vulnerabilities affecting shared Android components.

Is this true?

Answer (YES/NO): NO